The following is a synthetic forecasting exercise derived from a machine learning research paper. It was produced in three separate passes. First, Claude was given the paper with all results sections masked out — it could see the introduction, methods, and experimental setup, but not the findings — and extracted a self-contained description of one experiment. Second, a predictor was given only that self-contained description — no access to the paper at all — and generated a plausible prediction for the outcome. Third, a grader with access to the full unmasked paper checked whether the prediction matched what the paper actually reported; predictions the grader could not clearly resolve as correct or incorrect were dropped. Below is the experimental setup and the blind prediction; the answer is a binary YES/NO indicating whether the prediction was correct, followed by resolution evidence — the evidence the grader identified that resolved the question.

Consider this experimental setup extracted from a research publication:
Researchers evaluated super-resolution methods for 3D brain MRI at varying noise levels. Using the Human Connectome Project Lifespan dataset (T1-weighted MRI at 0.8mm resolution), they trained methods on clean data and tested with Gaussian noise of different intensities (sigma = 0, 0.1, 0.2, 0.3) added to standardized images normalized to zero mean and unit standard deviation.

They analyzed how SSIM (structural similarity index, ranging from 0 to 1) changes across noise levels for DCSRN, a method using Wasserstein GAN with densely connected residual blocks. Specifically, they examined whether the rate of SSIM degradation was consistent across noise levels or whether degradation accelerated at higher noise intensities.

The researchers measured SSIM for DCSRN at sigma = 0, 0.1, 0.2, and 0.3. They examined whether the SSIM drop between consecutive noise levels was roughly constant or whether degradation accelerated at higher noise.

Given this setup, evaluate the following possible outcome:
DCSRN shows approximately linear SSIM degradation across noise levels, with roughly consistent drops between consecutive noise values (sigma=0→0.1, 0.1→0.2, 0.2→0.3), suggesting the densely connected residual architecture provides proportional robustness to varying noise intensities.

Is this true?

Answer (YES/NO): NO